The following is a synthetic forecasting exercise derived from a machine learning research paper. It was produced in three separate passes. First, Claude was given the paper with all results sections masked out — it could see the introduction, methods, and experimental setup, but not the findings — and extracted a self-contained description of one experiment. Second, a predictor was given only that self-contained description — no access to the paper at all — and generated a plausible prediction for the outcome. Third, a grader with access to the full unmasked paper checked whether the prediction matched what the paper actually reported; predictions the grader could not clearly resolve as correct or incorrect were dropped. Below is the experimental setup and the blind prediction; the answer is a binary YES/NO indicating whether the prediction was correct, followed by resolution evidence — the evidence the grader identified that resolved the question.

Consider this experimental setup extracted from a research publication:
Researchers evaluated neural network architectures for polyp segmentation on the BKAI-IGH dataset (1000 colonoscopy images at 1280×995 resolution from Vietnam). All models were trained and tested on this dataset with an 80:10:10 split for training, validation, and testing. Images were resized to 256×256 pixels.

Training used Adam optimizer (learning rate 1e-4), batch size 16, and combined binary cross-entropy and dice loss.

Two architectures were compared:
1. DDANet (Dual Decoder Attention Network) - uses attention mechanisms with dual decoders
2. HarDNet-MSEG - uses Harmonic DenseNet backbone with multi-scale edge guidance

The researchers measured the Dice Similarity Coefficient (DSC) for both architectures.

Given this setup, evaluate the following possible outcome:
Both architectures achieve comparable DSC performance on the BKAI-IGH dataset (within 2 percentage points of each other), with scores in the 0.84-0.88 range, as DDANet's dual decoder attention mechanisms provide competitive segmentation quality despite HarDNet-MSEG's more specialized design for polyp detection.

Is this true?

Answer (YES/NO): NO